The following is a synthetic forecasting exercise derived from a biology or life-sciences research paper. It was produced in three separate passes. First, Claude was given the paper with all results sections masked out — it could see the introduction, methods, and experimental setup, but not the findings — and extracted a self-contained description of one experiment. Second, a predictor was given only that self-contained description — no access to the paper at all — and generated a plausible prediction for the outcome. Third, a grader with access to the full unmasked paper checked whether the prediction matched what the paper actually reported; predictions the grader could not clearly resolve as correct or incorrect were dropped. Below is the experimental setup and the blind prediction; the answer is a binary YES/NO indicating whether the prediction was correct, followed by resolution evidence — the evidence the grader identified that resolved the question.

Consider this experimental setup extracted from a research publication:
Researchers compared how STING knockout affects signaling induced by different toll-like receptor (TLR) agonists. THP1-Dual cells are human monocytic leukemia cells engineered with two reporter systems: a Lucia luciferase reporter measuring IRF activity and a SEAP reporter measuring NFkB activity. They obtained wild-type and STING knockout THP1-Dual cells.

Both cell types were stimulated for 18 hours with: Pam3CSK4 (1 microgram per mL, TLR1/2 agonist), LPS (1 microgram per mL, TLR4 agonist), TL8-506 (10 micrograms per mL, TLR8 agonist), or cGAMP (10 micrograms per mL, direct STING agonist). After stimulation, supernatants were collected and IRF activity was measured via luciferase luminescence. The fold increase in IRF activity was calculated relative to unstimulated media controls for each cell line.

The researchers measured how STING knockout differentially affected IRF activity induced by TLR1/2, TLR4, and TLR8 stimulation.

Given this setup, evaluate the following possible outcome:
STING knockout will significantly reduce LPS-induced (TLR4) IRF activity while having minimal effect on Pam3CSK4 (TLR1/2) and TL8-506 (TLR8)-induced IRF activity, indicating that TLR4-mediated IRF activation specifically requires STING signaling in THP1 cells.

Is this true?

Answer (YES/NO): NO